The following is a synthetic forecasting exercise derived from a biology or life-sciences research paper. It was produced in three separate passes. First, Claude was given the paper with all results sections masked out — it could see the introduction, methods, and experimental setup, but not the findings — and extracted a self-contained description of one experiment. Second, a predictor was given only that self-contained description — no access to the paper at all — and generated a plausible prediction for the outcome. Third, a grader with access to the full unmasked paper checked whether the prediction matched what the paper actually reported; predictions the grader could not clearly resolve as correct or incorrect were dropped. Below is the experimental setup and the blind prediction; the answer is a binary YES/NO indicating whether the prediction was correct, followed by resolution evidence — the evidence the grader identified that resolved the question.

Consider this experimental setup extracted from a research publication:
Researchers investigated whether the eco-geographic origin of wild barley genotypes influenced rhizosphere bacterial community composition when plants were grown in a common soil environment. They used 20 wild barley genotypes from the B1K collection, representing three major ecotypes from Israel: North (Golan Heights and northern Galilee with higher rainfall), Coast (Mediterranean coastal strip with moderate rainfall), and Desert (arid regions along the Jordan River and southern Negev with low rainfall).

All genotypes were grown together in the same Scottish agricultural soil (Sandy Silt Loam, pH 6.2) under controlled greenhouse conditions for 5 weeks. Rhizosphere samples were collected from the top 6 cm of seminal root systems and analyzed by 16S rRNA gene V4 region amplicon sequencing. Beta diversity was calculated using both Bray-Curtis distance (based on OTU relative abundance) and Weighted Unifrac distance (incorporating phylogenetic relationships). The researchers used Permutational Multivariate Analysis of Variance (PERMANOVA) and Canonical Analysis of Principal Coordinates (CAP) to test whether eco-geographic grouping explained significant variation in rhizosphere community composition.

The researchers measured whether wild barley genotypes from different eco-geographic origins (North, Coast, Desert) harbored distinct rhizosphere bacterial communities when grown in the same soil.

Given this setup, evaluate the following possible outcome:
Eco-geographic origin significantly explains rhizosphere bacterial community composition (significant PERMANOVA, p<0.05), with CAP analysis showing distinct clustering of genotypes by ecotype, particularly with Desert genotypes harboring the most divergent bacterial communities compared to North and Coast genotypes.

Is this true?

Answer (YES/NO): NO